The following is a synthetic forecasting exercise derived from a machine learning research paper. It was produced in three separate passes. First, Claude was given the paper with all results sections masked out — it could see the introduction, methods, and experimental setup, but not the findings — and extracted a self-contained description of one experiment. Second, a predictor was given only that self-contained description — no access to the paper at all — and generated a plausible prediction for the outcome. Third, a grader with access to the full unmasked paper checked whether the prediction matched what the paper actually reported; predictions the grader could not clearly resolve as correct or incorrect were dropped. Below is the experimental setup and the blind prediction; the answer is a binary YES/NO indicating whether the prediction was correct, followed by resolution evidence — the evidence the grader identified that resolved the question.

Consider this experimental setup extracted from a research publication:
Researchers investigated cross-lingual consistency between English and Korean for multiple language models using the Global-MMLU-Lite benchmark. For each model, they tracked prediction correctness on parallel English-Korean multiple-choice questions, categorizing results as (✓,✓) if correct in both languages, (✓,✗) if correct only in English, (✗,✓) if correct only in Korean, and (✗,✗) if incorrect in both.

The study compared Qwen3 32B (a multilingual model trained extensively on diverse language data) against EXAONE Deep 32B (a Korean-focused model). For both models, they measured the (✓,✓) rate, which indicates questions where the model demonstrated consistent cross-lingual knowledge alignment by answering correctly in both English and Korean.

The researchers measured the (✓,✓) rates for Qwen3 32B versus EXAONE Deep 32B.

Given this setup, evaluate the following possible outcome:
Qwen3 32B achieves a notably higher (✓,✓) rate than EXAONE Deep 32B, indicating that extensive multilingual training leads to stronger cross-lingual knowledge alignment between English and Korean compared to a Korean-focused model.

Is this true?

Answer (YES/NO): YES